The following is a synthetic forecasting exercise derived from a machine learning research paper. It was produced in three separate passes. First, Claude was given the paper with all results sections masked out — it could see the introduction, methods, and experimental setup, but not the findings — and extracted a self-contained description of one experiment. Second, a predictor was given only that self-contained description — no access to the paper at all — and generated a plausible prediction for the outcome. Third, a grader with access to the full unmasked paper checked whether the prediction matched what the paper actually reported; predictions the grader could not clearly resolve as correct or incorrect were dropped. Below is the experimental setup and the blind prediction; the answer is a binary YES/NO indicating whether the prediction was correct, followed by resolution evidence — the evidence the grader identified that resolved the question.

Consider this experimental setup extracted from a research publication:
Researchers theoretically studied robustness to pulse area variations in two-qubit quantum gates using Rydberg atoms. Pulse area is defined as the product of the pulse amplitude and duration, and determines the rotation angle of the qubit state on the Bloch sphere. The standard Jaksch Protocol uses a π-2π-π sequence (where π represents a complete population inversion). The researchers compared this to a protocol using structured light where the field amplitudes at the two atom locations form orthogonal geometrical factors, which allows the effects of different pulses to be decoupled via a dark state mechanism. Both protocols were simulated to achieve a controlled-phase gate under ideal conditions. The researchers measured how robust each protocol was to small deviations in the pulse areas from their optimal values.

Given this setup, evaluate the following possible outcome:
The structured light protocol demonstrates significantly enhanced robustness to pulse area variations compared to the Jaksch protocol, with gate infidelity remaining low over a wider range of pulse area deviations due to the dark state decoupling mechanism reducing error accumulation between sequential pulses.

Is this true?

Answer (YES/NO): NO